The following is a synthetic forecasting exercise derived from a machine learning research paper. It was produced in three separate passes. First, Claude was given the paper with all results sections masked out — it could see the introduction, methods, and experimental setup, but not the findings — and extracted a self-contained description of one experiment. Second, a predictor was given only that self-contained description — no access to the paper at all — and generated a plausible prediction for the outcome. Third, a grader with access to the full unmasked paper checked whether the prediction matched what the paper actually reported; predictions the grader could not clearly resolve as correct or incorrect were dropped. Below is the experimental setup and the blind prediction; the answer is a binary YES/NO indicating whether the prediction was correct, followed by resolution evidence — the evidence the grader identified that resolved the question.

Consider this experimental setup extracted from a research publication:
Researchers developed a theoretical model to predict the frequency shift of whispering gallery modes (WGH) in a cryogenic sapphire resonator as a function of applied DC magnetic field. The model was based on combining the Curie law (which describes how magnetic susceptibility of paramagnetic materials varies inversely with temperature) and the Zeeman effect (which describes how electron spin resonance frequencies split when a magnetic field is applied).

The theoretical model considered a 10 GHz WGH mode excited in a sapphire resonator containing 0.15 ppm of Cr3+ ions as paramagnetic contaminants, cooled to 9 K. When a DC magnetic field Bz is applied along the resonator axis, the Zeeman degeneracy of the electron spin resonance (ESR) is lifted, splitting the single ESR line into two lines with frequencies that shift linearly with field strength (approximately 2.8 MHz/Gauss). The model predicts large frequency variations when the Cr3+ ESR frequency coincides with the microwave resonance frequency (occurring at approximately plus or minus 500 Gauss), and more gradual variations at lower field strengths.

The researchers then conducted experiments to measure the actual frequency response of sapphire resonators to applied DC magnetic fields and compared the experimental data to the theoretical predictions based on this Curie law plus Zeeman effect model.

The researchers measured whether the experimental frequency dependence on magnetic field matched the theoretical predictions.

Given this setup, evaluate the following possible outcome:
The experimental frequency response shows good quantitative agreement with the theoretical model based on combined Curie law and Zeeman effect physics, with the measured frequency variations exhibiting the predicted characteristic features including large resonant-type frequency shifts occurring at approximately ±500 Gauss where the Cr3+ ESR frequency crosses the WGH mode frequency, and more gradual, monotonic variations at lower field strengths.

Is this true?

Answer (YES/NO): NO